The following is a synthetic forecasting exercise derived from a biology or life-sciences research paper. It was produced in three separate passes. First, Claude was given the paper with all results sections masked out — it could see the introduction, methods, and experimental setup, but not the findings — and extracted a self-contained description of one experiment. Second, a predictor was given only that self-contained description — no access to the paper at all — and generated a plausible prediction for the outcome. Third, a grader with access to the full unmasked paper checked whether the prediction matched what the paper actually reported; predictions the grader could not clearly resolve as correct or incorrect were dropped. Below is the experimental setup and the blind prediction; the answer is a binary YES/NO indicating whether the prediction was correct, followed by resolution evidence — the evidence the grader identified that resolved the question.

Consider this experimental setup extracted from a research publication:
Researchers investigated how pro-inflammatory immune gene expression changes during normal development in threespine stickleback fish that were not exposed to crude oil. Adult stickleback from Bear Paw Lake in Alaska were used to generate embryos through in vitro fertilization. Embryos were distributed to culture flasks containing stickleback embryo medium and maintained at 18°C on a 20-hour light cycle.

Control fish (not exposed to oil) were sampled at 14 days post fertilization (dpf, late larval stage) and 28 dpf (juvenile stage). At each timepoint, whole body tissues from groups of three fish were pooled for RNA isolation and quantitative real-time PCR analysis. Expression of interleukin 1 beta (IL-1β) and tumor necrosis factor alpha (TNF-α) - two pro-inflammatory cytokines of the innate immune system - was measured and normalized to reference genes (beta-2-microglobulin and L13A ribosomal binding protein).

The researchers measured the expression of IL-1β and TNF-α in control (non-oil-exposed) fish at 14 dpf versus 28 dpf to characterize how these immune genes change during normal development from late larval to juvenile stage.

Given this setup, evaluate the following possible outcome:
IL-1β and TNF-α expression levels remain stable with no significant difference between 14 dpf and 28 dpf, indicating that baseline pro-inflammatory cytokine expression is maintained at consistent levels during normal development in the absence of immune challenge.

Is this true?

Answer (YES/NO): NO